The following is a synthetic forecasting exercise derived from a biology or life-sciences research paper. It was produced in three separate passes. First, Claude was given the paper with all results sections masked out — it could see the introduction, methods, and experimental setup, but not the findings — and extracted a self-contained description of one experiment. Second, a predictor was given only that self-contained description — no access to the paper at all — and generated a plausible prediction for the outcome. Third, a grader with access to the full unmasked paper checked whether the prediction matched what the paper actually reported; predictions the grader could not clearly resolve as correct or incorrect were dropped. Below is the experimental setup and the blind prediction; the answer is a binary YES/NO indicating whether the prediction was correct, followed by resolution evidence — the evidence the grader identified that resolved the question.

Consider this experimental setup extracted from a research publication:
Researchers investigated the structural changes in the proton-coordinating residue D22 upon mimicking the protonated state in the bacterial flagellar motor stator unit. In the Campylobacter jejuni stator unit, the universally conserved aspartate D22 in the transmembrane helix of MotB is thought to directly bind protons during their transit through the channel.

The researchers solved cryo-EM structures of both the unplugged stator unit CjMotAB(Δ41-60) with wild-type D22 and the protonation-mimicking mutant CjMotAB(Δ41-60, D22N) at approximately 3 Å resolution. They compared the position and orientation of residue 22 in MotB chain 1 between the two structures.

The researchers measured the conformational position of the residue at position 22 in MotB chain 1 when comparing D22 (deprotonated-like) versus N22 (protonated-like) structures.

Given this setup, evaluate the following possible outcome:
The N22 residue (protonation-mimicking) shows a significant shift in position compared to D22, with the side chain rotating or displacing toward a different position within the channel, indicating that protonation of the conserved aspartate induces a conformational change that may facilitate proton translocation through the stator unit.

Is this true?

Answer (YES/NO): YES